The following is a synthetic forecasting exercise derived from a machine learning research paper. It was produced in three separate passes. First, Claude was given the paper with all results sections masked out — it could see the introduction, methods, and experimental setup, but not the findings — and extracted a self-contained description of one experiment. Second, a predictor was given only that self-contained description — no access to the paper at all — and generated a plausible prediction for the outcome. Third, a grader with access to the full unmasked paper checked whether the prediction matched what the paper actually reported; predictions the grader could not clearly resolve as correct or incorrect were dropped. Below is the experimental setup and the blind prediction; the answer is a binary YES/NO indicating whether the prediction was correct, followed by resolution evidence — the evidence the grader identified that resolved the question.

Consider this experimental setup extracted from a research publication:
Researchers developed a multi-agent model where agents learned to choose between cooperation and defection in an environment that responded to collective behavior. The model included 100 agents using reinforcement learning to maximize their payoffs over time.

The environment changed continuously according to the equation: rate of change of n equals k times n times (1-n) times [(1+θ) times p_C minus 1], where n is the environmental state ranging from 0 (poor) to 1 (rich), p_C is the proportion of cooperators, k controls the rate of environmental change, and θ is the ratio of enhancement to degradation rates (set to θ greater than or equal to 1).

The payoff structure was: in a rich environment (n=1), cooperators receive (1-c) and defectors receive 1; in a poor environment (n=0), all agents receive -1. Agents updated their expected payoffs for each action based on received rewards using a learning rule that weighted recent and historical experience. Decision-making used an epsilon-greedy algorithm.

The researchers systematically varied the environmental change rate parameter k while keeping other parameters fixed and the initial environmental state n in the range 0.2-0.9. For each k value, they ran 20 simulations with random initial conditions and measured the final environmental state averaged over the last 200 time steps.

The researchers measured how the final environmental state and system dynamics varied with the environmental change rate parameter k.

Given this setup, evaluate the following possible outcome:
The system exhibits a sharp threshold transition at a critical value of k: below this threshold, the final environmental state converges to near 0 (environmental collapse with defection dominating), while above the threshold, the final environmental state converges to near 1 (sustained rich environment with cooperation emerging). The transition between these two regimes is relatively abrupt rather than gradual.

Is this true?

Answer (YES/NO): NO